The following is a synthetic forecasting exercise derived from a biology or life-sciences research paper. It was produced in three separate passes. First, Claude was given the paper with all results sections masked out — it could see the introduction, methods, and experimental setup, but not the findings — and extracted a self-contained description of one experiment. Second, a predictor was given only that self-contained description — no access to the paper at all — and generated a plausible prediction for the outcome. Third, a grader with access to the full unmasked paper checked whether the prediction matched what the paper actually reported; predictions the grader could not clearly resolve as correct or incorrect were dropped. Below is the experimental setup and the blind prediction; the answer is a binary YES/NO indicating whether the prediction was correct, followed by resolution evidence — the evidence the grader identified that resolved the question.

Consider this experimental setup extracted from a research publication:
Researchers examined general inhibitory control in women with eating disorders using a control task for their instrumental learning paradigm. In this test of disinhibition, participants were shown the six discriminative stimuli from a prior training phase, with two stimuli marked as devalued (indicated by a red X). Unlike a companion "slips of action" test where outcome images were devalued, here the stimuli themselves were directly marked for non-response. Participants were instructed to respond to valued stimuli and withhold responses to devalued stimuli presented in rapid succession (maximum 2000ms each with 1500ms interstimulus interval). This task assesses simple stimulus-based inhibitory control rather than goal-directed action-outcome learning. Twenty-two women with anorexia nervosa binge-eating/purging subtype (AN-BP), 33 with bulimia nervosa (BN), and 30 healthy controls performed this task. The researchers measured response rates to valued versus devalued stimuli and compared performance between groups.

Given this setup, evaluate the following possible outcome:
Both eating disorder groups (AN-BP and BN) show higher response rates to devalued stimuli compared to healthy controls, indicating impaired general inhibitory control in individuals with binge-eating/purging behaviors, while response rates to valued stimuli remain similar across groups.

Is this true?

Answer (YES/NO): NO